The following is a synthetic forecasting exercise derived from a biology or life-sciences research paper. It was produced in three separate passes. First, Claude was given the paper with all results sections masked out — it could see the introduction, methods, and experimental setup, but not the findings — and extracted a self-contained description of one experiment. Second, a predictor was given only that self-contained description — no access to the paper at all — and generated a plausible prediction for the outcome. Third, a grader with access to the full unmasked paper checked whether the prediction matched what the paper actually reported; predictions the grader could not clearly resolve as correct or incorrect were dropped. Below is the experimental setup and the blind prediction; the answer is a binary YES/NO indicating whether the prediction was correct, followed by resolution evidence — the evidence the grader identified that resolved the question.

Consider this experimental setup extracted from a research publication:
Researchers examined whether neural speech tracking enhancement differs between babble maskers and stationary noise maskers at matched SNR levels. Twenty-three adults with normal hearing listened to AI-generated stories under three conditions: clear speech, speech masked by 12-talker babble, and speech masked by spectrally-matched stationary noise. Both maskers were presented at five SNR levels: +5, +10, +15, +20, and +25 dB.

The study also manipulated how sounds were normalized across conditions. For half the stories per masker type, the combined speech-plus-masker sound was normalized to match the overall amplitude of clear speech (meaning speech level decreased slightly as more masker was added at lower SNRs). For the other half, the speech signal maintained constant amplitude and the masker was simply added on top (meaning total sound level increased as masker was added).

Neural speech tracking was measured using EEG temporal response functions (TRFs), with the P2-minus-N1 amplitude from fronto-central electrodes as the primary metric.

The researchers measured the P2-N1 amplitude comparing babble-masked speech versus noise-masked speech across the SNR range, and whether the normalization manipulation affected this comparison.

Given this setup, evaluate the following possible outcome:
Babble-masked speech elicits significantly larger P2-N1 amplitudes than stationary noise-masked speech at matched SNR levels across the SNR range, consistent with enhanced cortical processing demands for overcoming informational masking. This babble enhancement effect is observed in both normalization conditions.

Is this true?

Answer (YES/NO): NO